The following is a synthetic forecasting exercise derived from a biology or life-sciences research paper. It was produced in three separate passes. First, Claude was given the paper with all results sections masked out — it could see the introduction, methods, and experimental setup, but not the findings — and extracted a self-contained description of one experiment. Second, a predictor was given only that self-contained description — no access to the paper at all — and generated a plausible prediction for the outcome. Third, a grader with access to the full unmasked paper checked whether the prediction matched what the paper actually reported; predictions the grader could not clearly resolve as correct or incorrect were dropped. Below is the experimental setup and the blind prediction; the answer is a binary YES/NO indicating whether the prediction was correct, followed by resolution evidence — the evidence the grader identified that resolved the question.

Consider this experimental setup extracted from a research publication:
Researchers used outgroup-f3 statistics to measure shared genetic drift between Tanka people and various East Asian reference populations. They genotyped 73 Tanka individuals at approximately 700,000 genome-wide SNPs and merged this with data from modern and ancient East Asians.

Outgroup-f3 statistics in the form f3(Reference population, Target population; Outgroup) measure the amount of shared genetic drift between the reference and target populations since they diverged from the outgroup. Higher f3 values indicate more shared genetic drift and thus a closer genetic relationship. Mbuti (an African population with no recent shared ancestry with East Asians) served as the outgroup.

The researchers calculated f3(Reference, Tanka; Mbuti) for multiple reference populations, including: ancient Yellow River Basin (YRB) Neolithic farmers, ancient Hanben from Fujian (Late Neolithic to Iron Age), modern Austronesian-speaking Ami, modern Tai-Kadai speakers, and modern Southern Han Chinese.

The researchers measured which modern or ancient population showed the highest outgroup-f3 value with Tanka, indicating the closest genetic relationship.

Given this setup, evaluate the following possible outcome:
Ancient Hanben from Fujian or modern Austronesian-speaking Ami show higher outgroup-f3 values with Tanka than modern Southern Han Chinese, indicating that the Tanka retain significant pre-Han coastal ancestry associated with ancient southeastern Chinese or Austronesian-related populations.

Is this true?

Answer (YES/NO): NO